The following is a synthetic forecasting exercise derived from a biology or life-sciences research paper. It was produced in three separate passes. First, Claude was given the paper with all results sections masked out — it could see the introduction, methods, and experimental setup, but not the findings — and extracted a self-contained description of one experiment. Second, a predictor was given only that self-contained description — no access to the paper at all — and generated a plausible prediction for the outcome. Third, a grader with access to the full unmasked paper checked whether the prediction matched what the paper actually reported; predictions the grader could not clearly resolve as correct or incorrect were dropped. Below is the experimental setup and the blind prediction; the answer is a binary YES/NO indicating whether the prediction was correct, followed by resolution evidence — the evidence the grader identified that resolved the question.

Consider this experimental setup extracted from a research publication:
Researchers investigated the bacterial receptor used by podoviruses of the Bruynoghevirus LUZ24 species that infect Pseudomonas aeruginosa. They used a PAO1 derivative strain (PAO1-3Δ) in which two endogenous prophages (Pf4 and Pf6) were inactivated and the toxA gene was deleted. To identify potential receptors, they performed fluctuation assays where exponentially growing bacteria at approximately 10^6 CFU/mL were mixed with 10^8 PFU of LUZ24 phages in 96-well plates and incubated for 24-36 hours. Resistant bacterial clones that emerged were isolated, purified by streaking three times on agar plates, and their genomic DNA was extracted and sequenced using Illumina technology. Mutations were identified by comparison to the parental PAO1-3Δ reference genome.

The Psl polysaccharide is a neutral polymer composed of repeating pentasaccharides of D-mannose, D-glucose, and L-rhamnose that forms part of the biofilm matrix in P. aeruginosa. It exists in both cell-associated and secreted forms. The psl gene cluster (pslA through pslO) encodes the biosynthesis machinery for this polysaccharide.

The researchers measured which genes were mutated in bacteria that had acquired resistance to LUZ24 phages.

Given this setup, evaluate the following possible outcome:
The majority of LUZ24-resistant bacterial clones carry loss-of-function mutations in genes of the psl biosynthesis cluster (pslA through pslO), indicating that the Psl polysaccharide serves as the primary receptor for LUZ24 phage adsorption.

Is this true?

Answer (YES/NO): YES